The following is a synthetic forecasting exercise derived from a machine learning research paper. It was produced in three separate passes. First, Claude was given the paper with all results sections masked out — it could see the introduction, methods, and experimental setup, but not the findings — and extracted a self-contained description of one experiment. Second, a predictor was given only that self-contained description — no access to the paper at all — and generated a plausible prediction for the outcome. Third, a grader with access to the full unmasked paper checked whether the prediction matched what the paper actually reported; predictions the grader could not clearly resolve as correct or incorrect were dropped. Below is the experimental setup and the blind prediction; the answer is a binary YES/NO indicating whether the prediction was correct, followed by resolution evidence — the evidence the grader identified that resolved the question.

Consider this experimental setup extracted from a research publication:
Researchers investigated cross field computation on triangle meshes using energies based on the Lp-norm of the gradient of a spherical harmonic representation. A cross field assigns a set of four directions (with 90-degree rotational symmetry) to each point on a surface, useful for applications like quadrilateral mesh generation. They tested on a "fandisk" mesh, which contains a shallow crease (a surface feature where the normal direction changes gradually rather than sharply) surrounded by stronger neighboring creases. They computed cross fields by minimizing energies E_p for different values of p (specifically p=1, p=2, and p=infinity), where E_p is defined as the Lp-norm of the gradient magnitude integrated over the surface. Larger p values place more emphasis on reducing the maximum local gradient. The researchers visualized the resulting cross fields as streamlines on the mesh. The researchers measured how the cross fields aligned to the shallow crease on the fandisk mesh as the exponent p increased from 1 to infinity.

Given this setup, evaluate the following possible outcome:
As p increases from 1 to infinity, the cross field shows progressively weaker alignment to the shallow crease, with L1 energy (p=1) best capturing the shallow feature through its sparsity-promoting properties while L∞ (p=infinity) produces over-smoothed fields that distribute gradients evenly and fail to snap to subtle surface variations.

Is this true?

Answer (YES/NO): NO